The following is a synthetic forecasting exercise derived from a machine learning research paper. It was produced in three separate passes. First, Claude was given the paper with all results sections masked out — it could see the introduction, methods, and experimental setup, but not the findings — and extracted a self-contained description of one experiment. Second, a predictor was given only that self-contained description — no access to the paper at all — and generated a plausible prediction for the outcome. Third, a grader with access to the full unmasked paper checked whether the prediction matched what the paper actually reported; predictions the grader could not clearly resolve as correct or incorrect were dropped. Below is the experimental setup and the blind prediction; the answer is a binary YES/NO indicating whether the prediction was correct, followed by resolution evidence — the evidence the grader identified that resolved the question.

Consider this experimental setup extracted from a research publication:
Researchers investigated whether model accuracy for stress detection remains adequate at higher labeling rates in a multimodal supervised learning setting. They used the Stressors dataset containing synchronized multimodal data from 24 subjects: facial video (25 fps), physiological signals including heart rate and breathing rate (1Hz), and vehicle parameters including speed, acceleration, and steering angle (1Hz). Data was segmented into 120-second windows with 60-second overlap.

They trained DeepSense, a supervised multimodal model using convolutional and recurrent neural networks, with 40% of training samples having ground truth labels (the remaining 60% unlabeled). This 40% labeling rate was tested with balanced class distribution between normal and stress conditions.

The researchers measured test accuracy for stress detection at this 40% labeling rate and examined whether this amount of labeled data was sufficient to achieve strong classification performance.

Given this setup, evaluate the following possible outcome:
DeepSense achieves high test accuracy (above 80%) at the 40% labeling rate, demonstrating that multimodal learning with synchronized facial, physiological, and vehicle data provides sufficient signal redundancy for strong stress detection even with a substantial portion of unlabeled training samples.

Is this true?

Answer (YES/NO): NO